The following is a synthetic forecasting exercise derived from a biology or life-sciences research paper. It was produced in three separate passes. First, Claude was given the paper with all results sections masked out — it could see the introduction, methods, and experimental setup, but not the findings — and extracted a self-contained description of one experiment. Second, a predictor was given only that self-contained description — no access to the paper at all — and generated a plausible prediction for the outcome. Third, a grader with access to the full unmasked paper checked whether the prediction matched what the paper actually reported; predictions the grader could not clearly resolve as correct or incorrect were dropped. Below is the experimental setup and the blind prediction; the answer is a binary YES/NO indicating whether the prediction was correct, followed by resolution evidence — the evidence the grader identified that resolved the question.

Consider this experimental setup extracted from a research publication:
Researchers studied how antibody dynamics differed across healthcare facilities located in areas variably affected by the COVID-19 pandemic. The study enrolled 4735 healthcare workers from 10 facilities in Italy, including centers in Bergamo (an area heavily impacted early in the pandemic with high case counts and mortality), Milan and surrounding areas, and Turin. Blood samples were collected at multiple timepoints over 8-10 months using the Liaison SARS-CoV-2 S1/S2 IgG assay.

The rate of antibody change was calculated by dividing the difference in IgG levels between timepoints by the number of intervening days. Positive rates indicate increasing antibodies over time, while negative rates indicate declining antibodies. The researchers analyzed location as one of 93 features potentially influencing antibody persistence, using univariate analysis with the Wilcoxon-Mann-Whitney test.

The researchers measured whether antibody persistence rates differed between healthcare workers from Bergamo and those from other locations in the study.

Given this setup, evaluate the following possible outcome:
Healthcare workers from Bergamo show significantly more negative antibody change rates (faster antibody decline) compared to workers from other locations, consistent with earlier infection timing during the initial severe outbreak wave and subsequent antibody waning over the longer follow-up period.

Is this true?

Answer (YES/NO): NO